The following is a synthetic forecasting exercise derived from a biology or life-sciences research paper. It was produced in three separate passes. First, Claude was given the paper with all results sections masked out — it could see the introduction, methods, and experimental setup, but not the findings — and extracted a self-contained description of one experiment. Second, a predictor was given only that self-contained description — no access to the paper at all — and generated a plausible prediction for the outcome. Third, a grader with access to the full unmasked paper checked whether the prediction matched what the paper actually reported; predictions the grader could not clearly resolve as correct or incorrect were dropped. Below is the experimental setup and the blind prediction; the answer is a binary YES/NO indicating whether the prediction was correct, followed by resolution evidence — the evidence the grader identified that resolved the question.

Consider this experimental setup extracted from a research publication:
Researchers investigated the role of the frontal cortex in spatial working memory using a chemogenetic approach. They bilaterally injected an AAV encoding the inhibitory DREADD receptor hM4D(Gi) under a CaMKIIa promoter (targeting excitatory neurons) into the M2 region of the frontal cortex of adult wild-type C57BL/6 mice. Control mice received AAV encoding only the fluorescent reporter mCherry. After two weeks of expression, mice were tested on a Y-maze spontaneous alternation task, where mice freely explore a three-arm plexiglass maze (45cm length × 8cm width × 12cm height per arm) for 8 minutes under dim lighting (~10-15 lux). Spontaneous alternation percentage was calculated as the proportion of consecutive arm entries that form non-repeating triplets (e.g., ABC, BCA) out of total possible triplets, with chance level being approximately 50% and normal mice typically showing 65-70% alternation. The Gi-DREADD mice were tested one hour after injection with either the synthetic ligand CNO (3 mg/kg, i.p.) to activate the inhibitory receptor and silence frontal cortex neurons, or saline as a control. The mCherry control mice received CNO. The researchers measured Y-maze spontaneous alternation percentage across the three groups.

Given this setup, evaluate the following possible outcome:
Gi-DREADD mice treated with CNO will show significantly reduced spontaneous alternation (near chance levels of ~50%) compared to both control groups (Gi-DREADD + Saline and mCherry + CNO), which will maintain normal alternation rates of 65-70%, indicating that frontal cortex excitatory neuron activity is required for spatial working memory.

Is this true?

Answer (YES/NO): YES